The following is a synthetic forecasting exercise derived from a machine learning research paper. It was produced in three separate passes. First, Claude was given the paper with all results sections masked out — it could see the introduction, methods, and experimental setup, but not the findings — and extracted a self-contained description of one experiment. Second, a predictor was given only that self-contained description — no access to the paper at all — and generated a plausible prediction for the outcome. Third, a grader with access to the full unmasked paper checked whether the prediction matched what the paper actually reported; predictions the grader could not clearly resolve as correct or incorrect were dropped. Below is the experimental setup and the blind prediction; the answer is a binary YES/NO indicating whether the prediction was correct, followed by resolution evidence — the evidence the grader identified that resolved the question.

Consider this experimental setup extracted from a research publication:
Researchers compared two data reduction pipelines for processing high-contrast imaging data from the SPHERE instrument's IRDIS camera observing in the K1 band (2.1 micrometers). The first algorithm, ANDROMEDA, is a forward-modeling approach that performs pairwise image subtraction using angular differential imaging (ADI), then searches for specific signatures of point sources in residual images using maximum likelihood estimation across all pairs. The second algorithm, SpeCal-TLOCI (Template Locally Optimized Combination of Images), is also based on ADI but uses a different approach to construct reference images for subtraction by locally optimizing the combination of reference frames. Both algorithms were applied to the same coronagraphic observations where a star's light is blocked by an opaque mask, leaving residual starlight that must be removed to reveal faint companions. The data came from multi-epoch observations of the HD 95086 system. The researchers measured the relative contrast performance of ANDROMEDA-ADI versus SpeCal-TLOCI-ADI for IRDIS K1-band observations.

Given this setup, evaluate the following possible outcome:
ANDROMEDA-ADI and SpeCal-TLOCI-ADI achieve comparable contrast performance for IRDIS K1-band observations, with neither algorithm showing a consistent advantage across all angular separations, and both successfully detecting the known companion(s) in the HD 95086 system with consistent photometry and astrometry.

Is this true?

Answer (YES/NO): NO